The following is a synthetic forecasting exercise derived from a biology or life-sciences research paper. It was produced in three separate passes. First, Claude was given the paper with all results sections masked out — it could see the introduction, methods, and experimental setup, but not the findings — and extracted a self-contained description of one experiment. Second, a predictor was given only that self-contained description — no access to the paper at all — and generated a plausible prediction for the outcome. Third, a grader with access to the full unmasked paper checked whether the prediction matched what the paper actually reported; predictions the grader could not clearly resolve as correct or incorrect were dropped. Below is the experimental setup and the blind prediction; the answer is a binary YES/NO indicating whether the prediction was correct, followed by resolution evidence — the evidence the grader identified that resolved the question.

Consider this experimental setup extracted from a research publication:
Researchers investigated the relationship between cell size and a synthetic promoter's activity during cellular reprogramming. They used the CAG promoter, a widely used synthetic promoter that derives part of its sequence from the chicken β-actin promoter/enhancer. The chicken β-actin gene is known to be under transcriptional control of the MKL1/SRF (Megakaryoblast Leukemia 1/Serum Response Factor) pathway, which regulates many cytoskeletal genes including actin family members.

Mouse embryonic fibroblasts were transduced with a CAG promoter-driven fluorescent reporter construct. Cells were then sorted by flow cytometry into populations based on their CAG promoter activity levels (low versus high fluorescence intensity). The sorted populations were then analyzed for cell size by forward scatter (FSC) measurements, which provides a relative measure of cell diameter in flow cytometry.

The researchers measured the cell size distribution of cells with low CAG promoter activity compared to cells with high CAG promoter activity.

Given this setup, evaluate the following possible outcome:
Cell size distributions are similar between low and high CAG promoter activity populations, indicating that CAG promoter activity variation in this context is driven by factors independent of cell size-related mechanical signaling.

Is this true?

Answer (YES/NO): NO